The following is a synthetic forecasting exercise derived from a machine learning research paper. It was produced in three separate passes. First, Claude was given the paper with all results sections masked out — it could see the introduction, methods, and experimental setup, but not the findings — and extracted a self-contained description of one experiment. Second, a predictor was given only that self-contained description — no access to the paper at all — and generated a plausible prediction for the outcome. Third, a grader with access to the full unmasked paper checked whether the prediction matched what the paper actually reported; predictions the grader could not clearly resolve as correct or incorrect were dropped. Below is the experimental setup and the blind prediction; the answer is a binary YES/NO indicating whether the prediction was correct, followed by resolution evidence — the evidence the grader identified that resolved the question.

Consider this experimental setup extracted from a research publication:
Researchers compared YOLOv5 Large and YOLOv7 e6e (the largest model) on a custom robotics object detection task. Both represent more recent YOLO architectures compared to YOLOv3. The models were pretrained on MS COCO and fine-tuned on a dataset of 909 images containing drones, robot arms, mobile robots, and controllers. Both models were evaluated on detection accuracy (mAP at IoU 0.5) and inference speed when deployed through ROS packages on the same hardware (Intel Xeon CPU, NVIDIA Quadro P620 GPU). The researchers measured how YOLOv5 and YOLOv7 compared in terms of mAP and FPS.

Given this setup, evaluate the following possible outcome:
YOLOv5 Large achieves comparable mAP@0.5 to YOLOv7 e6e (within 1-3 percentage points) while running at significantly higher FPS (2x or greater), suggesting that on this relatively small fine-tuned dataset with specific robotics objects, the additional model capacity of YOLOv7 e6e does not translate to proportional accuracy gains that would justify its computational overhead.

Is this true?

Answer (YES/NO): YES